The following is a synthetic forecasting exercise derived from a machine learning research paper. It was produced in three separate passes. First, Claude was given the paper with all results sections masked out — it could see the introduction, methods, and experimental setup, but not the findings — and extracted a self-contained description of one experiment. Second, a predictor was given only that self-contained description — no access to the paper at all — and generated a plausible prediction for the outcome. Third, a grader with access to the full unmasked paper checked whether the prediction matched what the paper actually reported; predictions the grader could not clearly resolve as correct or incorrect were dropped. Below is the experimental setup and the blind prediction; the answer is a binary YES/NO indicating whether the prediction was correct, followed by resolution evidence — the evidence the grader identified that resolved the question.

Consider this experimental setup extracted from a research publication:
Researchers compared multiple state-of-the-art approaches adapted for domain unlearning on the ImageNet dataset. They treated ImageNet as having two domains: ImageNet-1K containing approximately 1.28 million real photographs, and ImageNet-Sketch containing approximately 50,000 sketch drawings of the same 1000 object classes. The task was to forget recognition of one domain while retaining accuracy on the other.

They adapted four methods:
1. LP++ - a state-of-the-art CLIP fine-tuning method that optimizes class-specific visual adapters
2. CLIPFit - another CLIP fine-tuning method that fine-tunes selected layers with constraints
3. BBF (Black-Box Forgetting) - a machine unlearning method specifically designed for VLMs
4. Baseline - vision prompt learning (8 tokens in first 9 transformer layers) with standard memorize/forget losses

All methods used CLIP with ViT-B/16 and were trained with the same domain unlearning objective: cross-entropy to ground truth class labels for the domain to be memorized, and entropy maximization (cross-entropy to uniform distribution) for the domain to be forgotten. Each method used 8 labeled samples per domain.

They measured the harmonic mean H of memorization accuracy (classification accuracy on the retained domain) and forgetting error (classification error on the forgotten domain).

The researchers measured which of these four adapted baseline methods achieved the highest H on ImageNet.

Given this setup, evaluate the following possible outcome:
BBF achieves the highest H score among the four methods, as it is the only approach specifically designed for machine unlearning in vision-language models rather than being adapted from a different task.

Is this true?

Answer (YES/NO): NO